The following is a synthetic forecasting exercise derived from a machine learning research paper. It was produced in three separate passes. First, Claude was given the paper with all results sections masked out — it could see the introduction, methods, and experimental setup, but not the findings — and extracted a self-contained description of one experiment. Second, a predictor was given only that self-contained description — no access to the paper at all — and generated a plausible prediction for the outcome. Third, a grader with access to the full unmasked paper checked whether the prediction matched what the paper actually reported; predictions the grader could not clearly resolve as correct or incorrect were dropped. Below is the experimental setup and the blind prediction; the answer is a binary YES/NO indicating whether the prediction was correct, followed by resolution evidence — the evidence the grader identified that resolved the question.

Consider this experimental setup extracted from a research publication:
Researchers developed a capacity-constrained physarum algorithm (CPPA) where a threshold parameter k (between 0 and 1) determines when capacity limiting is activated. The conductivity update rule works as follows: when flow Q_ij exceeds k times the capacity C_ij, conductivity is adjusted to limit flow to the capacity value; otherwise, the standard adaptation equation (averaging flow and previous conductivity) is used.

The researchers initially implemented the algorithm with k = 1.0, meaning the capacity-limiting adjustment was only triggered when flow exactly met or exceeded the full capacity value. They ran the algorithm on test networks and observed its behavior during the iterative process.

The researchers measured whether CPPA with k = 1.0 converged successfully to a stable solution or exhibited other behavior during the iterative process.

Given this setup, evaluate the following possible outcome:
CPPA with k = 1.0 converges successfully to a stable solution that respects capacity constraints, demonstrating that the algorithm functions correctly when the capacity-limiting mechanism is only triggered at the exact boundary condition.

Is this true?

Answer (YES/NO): NO